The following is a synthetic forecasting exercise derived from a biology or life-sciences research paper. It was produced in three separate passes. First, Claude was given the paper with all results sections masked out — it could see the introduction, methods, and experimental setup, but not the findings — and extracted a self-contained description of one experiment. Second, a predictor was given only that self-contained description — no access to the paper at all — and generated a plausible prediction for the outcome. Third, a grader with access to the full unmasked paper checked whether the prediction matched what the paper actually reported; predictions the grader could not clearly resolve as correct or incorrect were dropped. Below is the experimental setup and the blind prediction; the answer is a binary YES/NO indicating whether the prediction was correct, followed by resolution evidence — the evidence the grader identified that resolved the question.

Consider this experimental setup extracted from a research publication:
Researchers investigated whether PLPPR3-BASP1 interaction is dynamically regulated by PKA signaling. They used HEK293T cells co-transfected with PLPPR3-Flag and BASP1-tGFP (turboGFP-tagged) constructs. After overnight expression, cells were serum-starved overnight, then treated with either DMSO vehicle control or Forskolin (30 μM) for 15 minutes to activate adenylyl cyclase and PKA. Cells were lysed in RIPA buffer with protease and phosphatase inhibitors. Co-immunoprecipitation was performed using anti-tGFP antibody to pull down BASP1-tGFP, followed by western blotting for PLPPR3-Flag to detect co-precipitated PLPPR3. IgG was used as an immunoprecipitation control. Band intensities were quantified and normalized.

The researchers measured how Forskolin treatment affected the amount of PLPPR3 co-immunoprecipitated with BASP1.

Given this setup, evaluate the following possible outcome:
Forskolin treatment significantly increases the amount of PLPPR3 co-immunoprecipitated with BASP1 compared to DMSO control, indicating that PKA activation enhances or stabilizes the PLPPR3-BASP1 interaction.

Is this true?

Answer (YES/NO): YES